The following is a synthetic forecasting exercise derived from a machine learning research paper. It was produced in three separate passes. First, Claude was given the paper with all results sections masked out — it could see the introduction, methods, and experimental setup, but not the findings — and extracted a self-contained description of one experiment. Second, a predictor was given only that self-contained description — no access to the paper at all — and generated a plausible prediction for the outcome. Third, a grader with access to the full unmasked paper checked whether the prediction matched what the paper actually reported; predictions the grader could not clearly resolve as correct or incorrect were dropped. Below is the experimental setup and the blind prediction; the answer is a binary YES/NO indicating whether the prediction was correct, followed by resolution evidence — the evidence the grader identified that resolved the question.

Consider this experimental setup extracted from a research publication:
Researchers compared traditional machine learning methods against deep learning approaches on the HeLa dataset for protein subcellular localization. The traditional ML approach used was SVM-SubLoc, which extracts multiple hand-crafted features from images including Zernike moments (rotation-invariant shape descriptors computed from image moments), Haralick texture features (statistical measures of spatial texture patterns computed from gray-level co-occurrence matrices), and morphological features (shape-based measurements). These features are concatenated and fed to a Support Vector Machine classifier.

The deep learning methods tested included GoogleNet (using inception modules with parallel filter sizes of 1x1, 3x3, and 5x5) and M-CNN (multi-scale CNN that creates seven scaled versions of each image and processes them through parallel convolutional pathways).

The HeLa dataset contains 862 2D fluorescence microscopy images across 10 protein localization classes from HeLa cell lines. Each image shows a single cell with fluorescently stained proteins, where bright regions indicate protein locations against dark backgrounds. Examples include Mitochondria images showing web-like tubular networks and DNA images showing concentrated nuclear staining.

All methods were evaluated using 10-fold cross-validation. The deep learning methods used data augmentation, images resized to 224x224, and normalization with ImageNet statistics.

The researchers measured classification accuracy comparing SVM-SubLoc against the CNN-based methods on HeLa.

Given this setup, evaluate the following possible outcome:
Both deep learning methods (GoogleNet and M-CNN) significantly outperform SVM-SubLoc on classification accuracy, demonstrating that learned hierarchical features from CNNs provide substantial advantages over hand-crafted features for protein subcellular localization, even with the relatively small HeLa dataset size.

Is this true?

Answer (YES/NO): NO